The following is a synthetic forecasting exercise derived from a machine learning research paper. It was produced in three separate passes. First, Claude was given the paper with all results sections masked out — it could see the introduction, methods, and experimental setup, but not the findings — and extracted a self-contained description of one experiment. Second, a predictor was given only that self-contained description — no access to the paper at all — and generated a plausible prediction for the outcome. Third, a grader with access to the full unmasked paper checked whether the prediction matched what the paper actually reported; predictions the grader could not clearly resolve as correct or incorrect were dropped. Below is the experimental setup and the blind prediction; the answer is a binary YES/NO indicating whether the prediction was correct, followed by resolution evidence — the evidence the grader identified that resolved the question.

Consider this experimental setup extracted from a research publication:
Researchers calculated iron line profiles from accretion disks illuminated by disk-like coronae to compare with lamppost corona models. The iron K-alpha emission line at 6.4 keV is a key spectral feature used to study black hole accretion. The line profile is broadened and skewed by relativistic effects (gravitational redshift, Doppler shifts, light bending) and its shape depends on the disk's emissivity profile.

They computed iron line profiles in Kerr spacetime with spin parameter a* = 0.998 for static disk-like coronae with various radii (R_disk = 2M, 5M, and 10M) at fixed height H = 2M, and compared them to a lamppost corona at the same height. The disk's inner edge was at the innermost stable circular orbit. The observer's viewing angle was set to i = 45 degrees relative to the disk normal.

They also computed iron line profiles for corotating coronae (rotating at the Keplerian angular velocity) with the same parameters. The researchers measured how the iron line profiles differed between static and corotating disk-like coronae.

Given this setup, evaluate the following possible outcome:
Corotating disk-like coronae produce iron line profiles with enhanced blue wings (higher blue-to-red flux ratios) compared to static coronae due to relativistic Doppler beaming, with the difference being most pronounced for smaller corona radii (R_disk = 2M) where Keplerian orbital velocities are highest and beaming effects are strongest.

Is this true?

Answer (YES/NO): NO